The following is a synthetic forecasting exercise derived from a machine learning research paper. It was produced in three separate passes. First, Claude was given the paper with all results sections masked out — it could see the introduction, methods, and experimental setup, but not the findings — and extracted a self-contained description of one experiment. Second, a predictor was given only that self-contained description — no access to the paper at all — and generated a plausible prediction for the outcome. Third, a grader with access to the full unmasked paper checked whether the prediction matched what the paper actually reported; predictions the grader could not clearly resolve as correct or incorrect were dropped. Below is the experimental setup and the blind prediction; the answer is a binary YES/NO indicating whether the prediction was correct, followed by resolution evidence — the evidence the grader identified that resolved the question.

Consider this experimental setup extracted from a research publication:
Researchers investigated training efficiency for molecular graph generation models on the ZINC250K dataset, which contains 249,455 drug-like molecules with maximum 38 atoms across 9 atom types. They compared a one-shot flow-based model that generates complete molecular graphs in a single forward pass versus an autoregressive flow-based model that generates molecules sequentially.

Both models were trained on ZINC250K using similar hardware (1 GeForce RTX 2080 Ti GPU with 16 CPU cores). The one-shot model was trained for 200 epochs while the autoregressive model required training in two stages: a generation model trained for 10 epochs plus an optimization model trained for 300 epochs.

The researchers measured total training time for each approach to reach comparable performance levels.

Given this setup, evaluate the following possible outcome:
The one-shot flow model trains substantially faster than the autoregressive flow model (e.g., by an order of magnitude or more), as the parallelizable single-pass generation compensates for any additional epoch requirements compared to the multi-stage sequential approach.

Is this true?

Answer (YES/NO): NO